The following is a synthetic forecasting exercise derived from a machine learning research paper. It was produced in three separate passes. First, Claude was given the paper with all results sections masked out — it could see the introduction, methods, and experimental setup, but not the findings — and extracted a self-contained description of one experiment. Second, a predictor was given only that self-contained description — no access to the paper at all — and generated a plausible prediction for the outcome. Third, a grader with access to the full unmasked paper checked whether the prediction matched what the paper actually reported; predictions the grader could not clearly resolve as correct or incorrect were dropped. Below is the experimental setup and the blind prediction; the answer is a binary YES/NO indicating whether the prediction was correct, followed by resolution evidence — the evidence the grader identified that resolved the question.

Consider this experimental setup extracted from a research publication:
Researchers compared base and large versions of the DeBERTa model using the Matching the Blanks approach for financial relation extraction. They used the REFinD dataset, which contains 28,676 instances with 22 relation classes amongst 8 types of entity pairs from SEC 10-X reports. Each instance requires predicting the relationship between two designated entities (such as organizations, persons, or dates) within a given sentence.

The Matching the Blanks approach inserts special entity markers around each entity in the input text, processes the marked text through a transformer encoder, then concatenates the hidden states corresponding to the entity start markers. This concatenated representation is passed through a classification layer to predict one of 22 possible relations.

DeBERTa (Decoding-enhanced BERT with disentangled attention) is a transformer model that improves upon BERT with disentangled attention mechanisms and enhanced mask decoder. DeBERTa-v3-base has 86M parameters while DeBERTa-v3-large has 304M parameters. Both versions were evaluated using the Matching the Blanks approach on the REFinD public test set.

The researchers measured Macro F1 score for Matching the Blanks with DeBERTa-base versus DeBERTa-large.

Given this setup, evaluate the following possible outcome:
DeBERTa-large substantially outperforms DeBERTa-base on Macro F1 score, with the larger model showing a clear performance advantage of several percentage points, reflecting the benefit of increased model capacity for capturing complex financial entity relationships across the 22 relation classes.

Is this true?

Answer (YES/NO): NO